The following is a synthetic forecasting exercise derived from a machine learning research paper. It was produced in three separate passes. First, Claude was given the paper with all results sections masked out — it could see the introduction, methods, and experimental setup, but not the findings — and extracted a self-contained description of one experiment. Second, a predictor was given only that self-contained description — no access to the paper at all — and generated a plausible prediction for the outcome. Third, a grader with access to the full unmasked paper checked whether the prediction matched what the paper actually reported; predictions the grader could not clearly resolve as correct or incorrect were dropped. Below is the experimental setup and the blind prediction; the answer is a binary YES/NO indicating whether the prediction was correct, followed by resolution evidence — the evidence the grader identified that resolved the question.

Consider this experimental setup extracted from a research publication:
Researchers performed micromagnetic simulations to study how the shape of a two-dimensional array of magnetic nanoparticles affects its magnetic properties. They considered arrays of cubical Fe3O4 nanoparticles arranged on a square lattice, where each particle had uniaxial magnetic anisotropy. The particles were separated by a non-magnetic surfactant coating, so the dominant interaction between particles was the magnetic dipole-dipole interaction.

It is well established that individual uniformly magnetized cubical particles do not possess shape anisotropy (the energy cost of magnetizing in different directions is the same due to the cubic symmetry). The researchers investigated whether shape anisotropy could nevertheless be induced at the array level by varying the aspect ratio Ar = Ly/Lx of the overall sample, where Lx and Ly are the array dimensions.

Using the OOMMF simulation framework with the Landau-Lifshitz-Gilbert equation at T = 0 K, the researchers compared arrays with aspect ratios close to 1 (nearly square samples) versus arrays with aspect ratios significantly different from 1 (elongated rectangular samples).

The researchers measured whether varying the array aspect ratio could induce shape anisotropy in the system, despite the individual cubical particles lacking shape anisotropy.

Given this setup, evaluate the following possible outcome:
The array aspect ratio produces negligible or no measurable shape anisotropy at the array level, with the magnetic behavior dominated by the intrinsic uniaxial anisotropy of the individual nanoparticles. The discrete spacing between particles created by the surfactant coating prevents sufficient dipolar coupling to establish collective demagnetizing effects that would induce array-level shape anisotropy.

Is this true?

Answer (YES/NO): NO